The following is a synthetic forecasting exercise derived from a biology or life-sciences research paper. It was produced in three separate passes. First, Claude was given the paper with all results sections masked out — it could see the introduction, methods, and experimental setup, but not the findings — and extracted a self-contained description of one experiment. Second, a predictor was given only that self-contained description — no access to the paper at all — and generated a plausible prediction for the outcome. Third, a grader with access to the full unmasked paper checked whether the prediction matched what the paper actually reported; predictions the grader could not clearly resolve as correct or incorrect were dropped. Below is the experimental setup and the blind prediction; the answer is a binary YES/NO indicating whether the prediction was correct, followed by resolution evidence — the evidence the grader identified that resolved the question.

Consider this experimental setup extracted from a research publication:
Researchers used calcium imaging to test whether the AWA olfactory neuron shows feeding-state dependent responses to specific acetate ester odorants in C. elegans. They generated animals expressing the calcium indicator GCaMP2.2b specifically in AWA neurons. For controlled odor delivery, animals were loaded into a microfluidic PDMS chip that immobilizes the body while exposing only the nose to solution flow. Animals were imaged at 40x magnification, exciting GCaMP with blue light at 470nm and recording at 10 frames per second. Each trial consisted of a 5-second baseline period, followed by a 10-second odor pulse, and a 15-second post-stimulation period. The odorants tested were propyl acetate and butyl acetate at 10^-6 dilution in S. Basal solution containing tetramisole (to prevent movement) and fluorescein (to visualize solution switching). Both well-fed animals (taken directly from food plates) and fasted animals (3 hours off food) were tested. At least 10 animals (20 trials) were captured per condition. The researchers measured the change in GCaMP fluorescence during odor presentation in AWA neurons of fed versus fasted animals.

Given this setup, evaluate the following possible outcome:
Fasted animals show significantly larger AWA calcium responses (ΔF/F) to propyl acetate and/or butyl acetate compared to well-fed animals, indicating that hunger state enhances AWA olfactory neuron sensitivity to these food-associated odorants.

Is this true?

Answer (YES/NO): YES